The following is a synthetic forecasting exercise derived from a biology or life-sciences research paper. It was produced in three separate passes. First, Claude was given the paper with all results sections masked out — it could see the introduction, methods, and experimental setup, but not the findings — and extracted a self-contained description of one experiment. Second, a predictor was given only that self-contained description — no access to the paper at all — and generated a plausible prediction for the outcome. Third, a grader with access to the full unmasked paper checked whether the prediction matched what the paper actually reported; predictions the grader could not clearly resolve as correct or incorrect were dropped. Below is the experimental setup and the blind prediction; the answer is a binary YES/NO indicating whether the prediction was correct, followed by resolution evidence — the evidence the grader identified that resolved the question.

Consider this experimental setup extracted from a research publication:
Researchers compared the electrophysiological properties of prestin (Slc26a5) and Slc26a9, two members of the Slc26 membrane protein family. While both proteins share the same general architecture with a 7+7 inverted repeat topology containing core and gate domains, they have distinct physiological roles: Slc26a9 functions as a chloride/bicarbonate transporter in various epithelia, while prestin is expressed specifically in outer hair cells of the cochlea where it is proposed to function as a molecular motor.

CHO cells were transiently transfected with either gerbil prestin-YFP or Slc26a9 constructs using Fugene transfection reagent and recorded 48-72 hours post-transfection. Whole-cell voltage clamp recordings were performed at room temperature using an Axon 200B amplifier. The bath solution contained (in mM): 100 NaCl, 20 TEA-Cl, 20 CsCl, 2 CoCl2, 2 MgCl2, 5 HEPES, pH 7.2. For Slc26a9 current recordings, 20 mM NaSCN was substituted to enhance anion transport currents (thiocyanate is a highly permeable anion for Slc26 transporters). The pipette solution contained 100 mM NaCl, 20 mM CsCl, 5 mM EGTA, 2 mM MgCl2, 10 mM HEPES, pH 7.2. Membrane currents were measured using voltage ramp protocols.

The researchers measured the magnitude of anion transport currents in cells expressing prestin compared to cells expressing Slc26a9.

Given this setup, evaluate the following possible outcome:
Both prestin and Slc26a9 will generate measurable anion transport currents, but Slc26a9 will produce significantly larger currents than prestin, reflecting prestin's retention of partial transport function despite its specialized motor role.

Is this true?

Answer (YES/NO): NO